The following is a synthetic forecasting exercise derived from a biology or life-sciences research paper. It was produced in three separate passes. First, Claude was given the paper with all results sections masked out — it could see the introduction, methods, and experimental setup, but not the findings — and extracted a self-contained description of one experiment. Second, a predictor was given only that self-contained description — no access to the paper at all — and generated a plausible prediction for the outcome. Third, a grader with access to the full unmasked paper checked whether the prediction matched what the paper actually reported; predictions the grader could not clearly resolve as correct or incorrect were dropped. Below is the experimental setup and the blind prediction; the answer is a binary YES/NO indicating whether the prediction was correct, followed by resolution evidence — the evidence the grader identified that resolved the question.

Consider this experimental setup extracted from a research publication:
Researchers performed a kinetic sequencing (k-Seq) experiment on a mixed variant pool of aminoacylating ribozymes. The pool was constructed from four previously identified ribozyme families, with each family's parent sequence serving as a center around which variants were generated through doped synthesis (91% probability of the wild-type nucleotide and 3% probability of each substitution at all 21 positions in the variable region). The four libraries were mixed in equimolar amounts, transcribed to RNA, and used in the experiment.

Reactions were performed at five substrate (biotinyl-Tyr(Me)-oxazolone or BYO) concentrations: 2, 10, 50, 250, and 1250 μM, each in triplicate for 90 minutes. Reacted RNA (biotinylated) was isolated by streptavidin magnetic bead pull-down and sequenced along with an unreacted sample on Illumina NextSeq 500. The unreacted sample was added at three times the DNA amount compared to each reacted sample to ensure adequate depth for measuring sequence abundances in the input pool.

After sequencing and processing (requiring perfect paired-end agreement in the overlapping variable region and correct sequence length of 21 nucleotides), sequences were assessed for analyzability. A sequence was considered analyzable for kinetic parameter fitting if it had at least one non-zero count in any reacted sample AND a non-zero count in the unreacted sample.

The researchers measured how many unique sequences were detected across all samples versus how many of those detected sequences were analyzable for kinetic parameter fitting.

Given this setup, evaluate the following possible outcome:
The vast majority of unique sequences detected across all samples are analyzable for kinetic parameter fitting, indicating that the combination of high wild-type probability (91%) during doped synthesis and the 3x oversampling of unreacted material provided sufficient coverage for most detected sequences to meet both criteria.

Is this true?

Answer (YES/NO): NO